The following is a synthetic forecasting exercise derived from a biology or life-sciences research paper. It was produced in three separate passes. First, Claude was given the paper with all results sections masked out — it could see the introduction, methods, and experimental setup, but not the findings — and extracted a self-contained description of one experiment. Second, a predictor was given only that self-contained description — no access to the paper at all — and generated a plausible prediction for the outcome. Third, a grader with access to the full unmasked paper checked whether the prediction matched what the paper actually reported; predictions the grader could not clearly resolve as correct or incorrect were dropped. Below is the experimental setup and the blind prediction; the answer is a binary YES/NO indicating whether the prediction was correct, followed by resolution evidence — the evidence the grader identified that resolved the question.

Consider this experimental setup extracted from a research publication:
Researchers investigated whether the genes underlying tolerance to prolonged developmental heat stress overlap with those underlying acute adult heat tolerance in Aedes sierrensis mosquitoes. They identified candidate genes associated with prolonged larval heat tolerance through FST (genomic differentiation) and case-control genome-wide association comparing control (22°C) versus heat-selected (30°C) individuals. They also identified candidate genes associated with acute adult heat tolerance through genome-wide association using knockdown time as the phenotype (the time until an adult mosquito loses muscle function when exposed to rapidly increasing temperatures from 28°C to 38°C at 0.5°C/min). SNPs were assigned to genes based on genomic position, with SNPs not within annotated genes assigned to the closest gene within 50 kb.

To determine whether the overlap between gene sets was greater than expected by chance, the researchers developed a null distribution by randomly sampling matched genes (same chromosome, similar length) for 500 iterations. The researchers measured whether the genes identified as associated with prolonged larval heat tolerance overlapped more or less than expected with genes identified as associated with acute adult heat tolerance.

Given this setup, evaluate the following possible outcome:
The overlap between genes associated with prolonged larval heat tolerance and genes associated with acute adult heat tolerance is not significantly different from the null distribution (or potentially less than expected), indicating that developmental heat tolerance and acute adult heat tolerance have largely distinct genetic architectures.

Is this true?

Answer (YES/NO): NO